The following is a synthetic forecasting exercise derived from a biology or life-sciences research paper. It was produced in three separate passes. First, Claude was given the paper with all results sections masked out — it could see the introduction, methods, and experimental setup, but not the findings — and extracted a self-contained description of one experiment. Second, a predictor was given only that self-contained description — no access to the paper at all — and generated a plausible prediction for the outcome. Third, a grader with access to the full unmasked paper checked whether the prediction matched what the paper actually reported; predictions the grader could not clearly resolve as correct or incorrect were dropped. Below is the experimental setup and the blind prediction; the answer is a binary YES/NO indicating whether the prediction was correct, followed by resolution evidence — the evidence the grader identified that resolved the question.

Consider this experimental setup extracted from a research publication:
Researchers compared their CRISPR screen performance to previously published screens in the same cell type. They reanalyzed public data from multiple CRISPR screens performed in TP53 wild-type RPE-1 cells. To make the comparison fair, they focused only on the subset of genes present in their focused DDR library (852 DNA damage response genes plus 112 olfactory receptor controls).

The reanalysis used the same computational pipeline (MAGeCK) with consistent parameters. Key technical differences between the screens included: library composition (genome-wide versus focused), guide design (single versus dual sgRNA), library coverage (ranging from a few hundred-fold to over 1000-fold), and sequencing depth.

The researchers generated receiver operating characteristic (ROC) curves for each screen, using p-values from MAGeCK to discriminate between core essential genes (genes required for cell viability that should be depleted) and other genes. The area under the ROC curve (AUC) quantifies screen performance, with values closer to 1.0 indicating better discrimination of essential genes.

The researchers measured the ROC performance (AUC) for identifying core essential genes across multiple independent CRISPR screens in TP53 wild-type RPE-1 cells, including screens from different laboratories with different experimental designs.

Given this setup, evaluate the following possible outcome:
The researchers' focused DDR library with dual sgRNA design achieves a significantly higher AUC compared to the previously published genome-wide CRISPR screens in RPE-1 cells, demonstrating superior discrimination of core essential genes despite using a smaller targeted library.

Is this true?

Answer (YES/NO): NO